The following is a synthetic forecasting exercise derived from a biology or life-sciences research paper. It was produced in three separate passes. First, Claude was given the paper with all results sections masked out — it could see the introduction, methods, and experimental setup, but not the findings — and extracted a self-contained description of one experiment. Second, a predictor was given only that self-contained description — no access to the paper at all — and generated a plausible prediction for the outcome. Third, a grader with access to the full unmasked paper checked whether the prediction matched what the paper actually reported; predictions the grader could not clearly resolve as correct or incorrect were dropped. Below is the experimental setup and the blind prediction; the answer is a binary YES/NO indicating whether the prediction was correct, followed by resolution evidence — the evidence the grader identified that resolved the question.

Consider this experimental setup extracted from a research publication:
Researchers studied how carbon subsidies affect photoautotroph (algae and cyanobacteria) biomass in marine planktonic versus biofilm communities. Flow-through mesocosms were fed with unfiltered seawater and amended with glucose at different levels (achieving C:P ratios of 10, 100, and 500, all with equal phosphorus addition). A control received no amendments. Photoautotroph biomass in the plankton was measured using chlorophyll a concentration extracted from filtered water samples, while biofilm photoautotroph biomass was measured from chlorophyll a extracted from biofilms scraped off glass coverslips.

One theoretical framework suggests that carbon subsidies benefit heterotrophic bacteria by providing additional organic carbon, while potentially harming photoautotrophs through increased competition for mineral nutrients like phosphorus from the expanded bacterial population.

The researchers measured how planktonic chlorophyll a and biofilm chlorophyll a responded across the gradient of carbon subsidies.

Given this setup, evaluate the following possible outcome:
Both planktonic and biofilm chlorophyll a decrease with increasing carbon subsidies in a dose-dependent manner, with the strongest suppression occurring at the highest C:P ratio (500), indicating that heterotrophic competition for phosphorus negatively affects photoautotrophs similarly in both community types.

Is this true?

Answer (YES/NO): NO